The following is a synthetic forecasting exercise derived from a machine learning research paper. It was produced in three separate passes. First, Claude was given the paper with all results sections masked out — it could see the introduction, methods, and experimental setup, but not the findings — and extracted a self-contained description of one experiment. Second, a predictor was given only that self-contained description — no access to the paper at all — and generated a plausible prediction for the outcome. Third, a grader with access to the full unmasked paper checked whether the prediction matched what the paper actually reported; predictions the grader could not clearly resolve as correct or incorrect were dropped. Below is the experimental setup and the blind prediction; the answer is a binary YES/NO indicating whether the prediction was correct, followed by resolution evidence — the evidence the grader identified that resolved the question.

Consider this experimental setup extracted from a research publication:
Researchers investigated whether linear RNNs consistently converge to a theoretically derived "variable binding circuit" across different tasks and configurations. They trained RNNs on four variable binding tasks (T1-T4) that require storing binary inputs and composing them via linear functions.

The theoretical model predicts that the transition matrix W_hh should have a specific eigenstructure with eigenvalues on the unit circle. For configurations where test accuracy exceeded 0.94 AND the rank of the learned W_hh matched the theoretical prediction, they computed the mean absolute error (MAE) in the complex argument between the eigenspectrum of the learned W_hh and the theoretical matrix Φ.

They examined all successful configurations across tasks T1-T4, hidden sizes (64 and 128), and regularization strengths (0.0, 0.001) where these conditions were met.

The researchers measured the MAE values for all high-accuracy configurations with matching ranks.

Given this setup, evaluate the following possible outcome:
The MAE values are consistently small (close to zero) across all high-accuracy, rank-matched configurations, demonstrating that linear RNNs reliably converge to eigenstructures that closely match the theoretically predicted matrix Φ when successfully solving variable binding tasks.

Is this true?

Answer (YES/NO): YES